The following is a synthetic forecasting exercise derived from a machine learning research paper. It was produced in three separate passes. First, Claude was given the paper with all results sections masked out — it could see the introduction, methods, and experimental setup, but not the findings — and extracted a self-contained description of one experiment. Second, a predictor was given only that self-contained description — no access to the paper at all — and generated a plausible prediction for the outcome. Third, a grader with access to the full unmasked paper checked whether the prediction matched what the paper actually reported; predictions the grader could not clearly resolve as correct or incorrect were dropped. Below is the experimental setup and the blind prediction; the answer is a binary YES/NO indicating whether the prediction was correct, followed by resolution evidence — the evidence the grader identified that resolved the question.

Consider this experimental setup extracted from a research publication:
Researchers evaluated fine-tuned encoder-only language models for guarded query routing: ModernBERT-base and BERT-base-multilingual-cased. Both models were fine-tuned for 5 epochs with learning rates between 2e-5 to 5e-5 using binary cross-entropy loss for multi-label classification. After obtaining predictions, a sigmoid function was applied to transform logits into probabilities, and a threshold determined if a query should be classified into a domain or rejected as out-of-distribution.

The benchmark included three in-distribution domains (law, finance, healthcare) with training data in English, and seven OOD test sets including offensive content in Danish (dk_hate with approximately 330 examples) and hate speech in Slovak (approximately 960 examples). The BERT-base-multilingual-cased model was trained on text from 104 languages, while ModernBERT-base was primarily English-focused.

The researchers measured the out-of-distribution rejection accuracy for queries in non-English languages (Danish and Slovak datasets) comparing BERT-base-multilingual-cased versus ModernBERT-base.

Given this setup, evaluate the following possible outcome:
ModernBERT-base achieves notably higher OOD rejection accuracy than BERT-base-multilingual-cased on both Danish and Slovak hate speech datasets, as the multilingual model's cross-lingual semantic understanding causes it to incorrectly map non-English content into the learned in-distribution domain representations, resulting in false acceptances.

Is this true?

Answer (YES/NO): NO